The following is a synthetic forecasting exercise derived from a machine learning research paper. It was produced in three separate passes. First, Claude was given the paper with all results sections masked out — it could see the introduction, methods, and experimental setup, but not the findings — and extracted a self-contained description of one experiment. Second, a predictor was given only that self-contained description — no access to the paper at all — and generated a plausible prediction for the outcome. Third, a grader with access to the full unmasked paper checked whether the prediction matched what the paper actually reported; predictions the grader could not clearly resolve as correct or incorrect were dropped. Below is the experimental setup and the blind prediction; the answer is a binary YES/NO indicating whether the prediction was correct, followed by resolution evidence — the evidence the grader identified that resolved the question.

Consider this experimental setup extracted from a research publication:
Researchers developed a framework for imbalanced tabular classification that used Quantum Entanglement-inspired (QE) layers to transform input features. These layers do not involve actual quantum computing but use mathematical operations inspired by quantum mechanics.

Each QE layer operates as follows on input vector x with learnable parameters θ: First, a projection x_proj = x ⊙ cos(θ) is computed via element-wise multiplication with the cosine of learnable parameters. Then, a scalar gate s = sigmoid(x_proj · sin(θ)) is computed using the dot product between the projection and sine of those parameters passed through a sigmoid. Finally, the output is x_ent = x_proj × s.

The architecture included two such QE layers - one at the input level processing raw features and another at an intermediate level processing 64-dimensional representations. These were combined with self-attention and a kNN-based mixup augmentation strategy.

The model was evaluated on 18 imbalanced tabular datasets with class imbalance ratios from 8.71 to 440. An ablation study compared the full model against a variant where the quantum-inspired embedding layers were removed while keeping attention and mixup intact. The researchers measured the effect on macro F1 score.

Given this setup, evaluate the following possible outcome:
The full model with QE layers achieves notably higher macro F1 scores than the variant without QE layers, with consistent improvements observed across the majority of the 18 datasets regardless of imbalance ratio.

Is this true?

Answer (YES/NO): NO